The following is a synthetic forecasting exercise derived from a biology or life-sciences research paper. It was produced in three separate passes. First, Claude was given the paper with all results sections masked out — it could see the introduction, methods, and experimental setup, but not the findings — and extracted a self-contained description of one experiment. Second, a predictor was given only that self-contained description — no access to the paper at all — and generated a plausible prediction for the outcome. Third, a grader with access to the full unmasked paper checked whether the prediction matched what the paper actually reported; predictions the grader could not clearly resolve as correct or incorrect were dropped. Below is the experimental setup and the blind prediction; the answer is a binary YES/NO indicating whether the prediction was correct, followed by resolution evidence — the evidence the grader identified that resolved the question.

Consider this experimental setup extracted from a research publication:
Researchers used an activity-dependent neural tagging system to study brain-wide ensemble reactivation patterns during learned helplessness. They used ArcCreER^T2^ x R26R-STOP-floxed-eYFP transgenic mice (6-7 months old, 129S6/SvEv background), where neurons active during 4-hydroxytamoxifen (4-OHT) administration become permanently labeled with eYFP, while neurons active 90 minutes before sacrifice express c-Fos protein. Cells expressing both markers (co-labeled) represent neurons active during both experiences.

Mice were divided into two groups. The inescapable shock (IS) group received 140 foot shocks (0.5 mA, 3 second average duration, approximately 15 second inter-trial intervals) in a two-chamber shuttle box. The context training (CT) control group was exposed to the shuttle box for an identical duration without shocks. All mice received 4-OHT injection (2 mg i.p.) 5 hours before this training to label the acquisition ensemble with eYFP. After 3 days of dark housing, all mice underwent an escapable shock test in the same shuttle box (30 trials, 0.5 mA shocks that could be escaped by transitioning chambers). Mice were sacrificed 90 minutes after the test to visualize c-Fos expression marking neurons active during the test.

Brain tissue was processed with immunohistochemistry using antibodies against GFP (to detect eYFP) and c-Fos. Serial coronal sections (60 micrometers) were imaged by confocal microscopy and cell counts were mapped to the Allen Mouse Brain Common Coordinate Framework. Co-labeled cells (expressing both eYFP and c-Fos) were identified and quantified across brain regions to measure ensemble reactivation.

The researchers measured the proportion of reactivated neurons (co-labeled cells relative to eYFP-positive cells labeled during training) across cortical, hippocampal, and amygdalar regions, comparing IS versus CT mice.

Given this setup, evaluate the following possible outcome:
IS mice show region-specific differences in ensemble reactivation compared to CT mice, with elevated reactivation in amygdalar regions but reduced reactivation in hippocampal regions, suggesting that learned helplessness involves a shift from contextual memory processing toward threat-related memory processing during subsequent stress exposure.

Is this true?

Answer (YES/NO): NO